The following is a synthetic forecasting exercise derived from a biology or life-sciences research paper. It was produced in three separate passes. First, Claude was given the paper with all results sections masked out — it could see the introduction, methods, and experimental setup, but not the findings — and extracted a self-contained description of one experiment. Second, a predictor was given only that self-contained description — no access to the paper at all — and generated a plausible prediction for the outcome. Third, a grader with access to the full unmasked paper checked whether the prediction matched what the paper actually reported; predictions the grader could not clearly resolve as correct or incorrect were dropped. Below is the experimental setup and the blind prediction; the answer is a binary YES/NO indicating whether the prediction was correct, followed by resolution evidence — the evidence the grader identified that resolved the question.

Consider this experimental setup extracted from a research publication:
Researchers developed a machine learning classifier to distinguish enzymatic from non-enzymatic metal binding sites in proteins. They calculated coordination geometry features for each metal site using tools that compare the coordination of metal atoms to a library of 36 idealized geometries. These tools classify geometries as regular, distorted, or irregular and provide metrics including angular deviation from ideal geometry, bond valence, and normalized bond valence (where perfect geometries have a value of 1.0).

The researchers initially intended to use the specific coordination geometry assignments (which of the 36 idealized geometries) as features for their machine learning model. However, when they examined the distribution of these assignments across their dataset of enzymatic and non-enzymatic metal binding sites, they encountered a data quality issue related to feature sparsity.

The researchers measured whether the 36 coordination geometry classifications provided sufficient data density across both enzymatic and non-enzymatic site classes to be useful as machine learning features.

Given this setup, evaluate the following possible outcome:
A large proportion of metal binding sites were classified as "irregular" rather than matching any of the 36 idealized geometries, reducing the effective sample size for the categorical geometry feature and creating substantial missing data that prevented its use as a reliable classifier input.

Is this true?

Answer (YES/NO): NO